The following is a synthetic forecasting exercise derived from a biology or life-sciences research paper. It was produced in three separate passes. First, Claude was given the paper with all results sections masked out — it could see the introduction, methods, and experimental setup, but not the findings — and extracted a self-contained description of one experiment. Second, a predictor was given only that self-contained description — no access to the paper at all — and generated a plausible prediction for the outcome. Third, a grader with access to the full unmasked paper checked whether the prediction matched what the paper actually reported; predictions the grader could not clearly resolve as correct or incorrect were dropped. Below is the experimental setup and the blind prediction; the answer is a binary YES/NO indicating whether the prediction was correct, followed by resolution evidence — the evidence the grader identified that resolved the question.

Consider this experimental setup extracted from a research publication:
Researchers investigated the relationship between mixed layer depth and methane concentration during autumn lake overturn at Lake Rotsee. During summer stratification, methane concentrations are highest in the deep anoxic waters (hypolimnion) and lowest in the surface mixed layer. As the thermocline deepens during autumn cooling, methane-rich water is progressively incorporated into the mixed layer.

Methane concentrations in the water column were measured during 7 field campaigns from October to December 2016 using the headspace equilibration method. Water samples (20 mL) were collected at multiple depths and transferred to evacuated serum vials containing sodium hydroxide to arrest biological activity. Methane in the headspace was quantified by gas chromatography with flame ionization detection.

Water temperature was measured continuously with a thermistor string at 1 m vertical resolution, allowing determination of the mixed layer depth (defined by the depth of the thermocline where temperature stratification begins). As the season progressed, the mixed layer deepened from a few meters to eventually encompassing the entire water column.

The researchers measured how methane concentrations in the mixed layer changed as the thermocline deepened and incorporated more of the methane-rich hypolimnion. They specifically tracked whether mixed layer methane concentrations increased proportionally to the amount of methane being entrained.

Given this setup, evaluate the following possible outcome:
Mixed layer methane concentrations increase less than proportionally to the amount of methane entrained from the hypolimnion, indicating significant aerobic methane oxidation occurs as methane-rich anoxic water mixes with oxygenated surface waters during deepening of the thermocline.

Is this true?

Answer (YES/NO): YES